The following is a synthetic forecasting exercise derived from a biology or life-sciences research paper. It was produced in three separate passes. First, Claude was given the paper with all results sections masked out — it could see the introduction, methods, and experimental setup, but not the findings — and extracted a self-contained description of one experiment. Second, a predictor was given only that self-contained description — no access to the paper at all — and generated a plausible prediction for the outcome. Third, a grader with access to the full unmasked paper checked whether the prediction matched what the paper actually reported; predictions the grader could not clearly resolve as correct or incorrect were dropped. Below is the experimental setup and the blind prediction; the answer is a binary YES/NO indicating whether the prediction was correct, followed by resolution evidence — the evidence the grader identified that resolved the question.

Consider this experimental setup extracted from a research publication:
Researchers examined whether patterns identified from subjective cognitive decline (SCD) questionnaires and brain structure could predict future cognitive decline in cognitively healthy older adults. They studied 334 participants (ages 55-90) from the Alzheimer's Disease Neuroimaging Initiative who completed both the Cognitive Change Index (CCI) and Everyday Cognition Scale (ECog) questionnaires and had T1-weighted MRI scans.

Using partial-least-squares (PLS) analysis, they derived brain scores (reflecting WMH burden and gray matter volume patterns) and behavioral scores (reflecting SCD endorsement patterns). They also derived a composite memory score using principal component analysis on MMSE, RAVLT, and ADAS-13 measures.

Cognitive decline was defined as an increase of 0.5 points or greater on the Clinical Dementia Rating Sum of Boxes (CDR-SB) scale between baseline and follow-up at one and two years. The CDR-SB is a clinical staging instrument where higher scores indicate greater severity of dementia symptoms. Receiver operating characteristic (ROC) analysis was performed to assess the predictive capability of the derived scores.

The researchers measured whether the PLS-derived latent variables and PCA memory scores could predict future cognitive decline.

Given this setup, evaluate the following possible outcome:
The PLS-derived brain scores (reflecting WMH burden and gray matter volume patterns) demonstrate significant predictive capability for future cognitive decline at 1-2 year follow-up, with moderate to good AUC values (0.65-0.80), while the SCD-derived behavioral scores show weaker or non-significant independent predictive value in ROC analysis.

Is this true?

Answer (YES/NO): NO